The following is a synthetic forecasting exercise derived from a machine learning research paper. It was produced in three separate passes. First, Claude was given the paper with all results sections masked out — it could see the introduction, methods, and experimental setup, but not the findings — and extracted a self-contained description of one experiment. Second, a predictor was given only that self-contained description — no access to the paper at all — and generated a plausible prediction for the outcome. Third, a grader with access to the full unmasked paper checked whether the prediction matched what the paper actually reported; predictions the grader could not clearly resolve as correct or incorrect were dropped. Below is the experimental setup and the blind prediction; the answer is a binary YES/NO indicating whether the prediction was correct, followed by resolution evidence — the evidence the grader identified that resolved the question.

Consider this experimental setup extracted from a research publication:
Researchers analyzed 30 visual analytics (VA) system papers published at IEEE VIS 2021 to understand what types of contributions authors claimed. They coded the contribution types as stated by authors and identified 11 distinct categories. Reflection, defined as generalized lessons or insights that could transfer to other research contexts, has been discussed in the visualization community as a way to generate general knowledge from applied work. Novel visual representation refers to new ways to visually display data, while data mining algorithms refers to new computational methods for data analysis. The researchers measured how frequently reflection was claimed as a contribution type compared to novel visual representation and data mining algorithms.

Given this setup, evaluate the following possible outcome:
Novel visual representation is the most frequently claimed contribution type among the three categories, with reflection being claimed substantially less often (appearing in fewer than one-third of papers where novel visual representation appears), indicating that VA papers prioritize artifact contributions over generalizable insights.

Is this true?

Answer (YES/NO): YES